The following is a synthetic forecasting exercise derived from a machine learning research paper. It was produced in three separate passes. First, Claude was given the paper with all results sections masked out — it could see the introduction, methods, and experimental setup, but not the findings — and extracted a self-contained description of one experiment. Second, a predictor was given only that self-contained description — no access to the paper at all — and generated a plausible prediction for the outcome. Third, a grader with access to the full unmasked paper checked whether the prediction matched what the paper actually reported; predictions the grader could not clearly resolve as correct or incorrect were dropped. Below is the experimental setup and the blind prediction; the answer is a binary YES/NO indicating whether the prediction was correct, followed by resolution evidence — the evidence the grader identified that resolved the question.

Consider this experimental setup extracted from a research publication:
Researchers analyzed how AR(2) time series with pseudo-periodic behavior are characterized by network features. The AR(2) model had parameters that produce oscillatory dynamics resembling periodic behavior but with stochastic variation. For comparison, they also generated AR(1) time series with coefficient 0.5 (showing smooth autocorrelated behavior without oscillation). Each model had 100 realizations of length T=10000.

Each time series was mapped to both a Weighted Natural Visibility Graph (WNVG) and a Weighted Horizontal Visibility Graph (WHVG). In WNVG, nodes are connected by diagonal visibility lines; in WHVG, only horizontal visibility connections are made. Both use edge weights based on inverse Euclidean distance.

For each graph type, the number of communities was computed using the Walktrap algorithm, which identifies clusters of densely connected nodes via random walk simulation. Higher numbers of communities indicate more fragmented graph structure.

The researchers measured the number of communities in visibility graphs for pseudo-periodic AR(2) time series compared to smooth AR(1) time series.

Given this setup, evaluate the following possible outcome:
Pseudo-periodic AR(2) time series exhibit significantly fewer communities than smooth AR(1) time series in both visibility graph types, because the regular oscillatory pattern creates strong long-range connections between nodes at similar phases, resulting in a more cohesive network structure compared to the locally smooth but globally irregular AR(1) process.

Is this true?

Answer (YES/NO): NO